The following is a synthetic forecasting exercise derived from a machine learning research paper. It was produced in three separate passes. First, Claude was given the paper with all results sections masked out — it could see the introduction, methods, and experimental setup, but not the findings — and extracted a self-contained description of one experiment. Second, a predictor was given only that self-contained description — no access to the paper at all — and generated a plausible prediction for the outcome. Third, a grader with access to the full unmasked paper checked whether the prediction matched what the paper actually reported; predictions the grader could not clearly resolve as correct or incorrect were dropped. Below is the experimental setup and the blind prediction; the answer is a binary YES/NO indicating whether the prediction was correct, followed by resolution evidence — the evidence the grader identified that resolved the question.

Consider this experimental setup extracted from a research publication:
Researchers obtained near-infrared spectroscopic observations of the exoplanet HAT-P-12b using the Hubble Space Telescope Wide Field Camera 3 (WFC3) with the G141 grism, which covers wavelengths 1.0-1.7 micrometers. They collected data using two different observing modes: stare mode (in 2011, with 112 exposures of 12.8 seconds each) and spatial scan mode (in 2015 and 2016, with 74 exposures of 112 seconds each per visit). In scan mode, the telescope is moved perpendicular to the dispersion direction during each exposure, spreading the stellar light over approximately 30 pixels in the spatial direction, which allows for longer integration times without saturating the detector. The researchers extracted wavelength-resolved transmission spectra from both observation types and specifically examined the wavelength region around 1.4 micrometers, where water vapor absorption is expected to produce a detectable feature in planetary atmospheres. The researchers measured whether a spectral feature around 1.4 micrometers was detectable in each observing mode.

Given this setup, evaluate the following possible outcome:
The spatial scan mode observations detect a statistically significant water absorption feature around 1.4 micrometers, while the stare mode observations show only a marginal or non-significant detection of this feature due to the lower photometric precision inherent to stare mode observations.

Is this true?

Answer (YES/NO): YES